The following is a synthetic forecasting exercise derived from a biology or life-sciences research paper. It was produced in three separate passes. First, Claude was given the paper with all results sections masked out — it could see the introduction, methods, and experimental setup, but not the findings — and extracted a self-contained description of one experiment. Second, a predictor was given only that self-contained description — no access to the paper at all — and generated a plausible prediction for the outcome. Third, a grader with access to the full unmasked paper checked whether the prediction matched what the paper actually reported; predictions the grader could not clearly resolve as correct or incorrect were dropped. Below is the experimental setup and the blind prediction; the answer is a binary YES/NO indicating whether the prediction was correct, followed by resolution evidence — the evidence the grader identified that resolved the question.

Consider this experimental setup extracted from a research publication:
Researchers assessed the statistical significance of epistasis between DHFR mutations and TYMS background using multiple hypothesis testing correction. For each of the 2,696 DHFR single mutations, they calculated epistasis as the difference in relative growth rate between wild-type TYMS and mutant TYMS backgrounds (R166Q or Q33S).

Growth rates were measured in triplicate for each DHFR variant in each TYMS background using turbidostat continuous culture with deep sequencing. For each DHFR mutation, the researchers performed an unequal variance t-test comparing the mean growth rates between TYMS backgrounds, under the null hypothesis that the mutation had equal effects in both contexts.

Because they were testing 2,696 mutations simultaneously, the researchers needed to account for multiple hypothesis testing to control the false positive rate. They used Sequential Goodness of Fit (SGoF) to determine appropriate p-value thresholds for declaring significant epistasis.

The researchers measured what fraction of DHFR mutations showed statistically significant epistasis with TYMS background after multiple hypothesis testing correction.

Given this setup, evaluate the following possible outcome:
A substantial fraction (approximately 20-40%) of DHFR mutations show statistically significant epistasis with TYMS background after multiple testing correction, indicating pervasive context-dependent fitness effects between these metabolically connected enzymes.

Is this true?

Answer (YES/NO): NO